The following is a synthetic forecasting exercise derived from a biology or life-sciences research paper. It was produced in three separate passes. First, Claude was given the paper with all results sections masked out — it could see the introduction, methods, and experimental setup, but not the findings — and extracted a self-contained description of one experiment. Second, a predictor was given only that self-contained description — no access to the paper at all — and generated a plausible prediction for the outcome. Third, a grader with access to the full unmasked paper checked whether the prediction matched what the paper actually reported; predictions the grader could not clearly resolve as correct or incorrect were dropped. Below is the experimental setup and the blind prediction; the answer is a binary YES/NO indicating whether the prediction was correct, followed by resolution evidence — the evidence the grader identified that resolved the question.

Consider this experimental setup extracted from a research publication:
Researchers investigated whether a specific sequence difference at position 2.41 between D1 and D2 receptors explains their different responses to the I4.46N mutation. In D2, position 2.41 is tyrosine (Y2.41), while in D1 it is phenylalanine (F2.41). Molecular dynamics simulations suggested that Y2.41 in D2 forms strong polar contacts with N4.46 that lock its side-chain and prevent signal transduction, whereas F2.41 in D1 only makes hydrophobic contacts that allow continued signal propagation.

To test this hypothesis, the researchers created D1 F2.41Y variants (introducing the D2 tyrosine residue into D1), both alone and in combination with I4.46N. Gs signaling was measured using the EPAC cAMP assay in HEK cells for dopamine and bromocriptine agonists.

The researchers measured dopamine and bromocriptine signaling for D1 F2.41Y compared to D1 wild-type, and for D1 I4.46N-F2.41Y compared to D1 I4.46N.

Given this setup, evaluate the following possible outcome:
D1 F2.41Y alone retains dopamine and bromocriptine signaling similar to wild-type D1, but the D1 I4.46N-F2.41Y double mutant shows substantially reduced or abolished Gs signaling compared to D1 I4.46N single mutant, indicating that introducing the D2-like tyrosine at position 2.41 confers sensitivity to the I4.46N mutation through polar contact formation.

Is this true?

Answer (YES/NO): NO